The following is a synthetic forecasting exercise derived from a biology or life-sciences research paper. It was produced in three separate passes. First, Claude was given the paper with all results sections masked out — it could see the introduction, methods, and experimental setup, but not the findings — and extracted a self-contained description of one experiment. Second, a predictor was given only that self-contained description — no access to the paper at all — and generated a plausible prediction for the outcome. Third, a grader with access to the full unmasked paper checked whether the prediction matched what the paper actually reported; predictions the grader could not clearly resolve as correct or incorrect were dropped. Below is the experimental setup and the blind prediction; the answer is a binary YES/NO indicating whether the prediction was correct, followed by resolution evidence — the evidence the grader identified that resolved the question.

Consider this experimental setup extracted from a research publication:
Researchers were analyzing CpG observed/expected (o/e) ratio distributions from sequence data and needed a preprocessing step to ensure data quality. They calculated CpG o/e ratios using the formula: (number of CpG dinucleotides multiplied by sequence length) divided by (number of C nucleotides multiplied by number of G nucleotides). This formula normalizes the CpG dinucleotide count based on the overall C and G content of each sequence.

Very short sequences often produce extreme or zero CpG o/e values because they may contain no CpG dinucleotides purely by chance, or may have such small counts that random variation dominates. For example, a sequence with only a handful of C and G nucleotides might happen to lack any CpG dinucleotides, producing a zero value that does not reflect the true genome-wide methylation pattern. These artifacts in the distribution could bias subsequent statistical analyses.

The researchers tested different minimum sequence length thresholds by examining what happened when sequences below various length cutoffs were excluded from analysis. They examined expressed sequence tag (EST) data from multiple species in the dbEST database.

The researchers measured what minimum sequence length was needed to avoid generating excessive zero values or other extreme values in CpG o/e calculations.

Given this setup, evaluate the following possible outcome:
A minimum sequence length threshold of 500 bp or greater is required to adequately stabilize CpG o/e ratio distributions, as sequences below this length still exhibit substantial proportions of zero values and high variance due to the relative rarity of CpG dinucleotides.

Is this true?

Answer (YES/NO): NO